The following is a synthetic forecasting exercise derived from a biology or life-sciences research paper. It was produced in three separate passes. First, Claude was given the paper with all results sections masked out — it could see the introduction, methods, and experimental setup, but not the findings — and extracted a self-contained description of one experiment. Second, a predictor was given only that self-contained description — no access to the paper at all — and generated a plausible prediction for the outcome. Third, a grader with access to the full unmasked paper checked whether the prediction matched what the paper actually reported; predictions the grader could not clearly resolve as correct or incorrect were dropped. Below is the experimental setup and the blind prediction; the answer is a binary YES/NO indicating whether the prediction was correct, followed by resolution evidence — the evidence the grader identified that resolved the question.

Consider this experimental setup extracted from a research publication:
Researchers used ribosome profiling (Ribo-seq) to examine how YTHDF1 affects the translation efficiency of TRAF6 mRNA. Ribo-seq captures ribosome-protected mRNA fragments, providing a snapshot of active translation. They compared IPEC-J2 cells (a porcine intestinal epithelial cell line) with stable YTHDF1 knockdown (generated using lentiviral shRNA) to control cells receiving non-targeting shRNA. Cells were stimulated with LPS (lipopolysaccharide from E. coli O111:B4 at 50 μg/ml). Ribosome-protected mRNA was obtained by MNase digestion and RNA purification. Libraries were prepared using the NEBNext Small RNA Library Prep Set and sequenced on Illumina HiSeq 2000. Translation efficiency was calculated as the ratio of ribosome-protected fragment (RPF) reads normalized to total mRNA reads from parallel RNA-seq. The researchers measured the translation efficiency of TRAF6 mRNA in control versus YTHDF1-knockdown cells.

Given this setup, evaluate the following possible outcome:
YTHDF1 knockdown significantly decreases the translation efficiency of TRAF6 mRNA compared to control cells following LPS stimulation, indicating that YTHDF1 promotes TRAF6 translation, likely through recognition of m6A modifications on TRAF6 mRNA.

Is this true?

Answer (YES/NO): YES